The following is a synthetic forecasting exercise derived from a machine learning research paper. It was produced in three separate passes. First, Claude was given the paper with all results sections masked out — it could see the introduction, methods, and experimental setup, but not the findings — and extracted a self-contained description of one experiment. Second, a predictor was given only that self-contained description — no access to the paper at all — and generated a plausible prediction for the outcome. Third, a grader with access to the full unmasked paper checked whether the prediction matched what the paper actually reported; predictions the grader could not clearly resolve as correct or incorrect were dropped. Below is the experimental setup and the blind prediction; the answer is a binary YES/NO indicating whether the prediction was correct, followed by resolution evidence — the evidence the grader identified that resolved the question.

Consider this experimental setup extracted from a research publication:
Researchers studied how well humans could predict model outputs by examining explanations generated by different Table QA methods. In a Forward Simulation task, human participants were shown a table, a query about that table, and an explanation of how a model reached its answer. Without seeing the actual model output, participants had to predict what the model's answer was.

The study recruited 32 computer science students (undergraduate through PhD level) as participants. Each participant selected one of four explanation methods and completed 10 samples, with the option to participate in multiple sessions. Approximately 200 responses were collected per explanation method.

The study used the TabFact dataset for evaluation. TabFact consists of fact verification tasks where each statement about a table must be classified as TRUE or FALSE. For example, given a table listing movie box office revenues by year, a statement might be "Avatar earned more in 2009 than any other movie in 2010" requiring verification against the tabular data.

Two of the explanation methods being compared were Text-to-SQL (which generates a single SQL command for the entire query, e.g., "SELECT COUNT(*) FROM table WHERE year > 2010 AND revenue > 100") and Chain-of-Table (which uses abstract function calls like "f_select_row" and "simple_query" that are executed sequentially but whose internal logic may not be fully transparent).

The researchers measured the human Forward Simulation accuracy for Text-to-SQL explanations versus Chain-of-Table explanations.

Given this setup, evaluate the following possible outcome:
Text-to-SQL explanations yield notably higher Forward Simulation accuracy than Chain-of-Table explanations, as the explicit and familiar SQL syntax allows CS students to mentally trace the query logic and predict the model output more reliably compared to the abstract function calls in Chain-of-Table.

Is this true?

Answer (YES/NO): NO